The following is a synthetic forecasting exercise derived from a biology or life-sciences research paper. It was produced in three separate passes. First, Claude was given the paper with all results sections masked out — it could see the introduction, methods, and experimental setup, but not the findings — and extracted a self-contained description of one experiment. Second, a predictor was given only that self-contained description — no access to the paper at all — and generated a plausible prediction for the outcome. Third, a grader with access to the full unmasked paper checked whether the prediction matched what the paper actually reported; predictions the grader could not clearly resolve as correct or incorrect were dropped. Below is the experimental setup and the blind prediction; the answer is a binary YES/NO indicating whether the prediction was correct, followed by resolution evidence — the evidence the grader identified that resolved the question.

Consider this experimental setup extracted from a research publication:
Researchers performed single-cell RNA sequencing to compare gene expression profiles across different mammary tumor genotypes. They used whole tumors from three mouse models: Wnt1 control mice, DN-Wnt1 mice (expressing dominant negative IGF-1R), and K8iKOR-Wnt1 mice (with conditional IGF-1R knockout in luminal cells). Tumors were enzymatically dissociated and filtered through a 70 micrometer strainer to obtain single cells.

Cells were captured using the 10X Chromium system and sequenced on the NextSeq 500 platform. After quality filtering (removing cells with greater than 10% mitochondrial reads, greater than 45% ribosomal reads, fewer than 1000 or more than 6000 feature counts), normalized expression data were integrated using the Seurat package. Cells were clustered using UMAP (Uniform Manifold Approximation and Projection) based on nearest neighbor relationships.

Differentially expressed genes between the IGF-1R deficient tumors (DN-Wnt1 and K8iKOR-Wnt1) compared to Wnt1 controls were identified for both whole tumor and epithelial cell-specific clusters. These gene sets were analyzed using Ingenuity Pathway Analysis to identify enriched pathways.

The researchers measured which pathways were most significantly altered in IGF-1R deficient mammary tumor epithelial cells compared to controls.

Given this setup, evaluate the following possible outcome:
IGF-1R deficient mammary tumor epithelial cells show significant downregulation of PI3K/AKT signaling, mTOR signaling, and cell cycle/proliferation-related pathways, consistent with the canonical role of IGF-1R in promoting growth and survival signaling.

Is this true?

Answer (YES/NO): NO